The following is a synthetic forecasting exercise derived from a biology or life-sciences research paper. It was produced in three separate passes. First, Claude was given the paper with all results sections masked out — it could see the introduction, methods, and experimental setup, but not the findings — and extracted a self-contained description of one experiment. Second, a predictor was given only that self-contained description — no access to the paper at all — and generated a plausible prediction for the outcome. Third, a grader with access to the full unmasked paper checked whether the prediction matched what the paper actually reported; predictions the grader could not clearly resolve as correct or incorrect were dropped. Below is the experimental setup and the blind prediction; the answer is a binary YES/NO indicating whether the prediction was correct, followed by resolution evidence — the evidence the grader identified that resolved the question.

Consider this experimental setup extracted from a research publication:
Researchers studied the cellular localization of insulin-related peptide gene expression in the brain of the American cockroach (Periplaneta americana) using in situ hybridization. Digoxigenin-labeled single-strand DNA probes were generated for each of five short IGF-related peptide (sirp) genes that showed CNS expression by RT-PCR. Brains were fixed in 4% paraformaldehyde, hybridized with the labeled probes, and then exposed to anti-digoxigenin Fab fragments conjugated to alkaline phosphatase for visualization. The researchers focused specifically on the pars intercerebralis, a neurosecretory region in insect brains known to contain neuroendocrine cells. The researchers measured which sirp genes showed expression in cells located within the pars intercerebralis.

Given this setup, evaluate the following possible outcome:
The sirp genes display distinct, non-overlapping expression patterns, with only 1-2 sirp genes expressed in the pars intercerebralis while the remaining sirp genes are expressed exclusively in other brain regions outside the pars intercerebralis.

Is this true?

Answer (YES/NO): NO